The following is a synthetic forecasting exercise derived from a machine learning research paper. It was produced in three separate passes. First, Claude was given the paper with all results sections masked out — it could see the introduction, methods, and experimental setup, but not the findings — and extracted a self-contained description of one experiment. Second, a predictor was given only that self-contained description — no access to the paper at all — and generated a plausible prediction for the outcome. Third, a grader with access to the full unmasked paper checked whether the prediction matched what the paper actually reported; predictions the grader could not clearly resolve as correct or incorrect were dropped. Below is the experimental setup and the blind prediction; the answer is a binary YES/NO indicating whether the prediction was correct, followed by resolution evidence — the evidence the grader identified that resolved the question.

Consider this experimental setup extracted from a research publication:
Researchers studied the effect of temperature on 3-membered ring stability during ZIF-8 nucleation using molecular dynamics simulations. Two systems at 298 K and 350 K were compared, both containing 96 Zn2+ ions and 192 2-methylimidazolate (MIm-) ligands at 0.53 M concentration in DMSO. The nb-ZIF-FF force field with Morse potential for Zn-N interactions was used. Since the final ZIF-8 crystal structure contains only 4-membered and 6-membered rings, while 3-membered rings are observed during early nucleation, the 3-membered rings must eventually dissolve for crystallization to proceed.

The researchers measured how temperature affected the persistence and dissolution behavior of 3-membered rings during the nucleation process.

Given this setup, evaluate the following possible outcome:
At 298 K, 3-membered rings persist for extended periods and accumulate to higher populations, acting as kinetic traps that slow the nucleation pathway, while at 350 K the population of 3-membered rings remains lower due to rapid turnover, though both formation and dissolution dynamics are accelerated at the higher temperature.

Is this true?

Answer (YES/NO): NO